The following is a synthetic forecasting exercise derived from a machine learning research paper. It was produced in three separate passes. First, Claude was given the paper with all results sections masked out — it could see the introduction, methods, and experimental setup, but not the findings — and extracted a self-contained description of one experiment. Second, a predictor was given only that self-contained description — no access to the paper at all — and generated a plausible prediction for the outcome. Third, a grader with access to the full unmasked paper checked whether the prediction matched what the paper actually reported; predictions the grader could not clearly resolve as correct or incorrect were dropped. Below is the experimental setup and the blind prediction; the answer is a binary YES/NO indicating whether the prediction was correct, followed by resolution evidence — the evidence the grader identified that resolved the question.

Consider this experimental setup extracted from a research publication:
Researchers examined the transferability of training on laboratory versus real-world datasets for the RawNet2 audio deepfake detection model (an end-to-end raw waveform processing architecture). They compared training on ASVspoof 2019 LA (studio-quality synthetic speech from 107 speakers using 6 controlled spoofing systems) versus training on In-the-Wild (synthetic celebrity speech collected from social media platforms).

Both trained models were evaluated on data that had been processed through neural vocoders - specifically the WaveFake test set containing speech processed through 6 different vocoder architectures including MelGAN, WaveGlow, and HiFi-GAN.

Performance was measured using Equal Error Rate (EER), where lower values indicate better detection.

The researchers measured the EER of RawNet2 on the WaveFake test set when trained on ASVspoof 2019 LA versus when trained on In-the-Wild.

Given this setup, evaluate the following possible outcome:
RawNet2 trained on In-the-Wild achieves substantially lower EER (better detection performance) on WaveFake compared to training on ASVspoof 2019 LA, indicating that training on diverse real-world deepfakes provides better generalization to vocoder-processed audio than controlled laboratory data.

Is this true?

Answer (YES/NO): NO